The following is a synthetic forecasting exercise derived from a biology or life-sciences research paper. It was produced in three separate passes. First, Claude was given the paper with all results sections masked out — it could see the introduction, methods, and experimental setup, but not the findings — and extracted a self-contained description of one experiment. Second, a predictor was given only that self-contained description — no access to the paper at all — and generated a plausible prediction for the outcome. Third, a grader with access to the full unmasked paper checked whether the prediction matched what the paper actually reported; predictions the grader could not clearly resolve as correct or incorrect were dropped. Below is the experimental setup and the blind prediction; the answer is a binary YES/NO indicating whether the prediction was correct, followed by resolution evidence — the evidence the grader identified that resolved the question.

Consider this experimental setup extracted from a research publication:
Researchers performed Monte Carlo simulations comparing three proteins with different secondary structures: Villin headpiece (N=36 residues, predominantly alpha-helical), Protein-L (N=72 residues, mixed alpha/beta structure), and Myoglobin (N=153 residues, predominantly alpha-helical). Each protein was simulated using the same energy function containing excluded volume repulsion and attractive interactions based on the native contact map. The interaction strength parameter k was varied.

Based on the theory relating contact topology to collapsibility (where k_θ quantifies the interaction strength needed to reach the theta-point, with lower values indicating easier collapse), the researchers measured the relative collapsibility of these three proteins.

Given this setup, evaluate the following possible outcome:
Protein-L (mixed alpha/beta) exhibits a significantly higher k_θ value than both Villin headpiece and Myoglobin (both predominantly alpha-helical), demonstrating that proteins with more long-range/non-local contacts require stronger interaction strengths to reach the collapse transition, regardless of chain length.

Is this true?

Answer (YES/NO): NO